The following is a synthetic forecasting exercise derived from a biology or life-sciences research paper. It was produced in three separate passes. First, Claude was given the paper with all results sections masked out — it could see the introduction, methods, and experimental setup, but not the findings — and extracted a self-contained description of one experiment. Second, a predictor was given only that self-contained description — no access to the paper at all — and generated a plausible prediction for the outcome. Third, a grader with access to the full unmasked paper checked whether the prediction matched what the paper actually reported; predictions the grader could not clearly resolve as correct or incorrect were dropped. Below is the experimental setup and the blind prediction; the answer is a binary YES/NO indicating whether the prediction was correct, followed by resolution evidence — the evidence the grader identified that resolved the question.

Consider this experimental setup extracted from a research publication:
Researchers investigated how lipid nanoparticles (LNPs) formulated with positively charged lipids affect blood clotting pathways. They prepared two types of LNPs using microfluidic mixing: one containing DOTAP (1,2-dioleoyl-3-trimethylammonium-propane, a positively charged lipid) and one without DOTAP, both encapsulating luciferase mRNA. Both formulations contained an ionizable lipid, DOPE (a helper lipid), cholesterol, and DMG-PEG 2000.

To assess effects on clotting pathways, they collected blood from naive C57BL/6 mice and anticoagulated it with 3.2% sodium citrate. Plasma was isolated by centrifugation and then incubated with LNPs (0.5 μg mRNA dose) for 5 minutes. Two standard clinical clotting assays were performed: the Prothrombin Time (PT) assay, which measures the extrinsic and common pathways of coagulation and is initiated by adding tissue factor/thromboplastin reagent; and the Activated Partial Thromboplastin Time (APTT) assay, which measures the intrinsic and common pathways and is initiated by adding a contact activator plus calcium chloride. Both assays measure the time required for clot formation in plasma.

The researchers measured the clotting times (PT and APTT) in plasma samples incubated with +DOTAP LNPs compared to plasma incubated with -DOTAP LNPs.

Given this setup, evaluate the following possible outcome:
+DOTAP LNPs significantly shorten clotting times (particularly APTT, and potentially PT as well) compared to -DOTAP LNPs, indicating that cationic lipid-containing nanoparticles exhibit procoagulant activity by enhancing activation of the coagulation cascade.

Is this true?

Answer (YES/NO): NO